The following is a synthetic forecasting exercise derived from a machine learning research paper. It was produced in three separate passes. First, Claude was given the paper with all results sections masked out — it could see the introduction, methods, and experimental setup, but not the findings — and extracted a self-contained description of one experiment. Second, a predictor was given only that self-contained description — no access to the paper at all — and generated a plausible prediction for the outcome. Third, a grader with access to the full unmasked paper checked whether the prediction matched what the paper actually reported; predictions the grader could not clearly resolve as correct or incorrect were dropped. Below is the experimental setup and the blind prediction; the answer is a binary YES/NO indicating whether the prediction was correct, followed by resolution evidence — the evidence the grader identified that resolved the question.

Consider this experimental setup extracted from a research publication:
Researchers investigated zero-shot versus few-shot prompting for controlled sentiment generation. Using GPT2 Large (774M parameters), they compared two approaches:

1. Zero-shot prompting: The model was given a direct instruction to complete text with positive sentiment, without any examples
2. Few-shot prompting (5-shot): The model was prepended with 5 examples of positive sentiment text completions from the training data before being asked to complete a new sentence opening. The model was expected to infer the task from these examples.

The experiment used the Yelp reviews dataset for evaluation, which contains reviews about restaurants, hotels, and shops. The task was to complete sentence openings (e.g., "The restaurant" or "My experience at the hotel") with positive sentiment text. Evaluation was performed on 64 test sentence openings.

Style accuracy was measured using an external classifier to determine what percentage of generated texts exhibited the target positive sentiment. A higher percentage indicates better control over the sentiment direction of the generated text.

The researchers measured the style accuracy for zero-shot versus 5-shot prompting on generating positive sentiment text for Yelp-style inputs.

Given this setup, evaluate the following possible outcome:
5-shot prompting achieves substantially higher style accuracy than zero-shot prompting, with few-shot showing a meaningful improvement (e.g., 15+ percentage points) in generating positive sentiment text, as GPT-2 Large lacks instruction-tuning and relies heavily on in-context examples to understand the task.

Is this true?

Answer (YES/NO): YES